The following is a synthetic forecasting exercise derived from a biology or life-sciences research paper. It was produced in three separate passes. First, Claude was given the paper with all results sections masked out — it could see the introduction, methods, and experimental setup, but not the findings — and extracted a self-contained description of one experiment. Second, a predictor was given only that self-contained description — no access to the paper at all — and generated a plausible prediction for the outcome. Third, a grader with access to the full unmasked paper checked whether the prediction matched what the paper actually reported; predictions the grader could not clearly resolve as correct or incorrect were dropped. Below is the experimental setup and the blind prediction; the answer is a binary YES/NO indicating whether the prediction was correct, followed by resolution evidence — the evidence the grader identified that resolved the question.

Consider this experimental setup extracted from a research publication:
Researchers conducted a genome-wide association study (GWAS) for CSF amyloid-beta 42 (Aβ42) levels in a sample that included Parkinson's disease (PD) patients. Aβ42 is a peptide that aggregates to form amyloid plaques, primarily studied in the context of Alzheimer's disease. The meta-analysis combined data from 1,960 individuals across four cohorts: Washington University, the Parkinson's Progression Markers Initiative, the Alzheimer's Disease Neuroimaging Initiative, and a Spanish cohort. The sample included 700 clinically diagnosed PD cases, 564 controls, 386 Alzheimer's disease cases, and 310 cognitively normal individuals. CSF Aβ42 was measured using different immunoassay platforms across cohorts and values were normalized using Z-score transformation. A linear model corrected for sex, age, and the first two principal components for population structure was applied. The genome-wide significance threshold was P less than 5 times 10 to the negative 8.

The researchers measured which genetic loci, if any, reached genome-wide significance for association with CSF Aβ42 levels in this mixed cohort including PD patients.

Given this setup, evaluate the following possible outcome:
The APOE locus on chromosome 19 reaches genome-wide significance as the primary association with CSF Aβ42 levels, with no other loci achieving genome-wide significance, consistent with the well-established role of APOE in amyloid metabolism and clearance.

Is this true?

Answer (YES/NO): NO